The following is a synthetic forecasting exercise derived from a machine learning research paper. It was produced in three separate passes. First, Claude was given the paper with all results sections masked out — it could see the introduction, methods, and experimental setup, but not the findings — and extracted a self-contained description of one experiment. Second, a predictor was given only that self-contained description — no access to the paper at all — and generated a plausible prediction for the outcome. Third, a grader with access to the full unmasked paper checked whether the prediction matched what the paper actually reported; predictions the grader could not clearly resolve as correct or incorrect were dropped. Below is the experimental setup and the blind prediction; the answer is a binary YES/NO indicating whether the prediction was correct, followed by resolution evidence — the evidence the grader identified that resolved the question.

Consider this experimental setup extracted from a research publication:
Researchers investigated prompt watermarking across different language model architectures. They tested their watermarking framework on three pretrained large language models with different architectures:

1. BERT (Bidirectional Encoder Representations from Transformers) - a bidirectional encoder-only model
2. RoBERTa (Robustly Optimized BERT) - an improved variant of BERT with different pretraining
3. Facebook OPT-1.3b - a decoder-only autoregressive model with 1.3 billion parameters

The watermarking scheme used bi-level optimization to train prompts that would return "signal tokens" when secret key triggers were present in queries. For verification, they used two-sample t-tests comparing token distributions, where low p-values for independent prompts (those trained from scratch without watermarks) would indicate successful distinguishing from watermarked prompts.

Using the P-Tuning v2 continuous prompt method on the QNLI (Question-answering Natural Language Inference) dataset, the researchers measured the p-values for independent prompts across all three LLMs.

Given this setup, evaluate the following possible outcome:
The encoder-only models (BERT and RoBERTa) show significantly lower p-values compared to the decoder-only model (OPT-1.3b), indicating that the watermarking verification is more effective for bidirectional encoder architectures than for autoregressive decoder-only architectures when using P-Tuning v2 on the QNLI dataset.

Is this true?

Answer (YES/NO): NO